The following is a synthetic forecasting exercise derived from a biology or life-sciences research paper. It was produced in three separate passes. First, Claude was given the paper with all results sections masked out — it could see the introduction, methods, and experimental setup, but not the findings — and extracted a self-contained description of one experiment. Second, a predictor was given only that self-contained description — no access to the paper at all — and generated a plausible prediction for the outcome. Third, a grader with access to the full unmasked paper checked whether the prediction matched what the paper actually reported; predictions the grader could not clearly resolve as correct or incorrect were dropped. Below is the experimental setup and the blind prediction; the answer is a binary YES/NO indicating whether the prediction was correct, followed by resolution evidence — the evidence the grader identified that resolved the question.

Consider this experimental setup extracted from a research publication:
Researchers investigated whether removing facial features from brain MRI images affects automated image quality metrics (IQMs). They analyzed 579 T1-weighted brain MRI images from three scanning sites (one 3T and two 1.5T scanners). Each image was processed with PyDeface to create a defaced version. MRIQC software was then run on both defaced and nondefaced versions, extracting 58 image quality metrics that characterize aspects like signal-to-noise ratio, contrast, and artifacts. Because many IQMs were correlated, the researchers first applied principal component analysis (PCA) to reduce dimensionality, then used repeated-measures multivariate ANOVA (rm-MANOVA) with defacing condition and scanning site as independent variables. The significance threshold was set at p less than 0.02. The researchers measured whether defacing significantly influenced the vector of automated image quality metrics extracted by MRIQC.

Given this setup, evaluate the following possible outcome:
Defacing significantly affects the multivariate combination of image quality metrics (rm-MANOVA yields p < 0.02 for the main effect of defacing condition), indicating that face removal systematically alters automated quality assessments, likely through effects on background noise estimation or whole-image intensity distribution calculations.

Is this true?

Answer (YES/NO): NO